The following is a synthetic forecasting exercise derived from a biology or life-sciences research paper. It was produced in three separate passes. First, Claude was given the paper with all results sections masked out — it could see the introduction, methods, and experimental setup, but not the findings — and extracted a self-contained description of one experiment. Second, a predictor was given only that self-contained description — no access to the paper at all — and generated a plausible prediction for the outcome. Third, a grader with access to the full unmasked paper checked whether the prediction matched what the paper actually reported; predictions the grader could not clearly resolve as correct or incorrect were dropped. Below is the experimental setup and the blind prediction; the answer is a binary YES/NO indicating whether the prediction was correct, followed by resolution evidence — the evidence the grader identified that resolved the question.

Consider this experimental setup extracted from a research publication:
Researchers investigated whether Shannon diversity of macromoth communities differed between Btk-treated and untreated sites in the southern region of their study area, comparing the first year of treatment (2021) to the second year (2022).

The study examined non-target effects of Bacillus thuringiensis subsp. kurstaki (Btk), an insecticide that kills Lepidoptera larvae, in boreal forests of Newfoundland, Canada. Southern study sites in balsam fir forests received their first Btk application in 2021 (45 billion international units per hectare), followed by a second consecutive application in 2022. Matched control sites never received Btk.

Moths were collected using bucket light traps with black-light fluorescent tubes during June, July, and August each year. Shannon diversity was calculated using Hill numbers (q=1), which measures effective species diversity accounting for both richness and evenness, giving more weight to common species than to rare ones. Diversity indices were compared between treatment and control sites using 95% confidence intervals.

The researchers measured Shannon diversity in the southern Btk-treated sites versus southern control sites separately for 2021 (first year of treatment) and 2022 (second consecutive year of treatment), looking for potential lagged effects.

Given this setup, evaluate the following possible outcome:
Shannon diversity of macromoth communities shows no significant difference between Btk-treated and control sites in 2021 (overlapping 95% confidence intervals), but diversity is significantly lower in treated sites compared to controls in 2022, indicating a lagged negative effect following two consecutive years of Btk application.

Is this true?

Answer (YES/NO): YES